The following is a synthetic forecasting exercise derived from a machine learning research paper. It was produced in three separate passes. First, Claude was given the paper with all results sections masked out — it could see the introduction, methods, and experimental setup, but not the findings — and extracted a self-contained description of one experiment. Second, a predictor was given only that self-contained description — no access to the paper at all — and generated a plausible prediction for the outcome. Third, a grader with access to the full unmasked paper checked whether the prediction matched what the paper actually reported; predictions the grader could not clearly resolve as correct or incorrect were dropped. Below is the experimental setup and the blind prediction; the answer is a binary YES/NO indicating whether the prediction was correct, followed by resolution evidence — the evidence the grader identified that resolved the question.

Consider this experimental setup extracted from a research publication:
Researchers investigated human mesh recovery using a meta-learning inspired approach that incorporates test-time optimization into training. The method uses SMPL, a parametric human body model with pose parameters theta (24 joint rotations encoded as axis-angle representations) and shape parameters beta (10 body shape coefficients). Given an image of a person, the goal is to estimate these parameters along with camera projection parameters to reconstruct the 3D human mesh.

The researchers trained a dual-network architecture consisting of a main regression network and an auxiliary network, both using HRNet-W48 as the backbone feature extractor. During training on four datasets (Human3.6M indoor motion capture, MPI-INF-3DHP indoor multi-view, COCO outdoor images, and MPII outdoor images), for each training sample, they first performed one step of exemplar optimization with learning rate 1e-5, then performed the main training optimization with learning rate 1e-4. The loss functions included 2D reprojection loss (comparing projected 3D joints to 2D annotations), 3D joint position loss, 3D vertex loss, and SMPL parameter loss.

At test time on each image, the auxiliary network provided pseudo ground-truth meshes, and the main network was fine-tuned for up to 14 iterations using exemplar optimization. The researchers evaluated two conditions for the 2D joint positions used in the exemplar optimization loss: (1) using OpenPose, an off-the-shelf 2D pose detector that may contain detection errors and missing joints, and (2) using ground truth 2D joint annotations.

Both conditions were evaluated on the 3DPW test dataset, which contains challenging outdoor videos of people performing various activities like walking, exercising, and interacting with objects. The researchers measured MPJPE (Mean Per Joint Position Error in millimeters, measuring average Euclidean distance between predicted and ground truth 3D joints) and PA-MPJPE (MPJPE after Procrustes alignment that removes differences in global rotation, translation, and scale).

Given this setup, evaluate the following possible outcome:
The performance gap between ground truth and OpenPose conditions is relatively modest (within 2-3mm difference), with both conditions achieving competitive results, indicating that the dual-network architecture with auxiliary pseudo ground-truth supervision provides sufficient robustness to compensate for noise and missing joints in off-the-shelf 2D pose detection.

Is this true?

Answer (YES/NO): NO